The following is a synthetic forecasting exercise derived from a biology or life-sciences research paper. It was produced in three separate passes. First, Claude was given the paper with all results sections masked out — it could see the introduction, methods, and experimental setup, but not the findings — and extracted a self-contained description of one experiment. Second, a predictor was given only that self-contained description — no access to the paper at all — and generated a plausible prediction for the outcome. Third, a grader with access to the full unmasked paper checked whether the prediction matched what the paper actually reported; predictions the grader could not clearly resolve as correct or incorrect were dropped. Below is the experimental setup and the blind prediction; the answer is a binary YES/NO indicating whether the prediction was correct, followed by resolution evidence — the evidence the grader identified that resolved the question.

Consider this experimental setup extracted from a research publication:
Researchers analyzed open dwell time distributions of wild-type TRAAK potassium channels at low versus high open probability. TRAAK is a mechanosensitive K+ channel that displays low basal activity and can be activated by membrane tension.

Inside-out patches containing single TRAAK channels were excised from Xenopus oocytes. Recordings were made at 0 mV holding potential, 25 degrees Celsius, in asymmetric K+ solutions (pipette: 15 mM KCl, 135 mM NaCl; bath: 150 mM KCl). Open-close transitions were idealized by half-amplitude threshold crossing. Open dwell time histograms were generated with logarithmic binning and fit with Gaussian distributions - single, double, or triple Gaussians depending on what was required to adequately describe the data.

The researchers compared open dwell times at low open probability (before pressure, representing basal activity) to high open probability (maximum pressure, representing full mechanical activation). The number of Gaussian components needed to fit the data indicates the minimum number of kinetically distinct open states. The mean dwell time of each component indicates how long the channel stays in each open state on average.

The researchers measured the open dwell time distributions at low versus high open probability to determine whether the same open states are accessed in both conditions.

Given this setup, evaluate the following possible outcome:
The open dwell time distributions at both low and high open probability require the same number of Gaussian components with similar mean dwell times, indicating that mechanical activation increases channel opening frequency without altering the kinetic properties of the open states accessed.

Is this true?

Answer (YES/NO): NO